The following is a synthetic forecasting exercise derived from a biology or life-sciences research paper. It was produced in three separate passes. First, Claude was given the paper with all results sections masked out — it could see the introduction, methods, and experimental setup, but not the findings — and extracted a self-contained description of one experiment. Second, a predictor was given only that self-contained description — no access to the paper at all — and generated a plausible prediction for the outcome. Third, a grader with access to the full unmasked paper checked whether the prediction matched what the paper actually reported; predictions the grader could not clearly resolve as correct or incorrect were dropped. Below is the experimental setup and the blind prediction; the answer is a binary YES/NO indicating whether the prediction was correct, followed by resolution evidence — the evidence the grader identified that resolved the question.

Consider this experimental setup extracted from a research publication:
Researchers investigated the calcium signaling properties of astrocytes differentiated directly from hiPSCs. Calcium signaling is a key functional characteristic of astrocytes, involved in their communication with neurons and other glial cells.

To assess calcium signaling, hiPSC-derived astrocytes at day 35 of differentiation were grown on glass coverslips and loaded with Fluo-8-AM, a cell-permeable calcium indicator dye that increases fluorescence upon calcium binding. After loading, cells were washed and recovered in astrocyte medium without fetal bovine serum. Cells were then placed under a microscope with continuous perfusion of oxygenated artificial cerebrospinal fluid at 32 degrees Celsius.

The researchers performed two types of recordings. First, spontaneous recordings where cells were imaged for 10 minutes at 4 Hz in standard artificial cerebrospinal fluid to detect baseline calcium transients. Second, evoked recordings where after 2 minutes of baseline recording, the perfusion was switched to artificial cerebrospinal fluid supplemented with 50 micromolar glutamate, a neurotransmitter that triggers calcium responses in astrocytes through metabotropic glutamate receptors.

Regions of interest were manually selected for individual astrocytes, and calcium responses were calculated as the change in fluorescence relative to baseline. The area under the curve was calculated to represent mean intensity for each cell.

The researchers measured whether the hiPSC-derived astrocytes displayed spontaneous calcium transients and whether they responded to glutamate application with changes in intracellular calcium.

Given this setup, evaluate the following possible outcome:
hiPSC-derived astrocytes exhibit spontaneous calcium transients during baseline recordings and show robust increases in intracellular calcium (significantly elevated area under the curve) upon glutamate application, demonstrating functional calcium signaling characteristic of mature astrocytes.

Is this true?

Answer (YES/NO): YES